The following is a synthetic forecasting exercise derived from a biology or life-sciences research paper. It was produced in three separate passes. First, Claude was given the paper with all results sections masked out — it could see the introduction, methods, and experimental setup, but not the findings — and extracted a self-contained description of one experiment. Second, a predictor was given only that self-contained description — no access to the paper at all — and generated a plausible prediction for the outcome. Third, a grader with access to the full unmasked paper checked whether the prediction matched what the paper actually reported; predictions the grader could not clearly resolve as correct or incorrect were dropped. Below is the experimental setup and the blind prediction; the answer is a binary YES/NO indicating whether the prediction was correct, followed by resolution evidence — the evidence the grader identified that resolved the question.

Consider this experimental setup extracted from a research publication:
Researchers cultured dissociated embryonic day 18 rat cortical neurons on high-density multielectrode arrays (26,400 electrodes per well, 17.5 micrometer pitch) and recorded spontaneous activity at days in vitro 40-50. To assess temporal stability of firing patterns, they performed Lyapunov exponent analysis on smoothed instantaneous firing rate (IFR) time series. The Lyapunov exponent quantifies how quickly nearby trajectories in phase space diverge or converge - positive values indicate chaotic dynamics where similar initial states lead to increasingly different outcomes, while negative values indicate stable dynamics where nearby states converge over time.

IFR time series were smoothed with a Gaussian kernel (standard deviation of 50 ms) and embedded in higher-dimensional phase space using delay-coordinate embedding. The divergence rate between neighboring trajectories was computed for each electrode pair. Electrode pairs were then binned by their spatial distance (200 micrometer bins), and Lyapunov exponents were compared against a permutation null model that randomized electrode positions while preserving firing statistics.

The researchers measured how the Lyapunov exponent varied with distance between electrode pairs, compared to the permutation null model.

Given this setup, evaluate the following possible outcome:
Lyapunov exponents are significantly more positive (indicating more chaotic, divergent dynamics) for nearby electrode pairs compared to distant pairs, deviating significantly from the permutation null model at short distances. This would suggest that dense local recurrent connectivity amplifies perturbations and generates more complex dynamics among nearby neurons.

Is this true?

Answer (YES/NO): NO